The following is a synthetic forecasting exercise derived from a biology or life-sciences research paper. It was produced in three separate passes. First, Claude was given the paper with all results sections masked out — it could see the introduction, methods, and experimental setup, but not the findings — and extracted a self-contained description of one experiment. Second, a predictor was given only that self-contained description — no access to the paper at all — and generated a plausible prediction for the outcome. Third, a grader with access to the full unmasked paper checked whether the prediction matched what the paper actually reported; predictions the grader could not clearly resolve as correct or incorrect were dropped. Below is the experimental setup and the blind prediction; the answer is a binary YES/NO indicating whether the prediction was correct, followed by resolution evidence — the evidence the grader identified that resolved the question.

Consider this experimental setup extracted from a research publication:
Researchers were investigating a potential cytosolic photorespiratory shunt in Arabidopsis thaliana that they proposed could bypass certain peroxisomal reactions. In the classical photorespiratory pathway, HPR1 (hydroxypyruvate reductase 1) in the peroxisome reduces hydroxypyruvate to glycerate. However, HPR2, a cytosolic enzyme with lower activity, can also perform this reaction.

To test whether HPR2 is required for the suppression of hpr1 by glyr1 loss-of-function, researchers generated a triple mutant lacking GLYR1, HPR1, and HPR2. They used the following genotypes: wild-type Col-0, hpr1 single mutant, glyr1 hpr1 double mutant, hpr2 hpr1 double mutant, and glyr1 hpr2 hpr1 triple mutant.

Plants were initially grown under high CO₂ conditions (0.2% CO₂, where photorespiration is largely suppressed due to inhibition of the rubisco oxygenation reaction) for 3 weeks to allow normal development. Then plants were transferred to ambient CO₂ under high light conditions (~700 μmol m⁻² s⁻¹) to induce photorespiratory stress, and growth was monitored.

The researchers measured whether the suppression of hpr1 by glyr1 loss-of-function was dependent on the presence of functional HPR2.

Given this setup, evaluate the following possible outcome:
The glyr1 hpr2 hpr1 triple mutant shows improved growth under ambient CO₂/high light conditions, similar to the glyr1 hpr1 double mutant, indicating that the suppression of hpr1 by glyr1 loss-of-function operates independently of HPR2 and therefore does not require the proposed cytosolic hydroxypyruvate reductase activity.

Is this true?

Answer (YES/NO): NO